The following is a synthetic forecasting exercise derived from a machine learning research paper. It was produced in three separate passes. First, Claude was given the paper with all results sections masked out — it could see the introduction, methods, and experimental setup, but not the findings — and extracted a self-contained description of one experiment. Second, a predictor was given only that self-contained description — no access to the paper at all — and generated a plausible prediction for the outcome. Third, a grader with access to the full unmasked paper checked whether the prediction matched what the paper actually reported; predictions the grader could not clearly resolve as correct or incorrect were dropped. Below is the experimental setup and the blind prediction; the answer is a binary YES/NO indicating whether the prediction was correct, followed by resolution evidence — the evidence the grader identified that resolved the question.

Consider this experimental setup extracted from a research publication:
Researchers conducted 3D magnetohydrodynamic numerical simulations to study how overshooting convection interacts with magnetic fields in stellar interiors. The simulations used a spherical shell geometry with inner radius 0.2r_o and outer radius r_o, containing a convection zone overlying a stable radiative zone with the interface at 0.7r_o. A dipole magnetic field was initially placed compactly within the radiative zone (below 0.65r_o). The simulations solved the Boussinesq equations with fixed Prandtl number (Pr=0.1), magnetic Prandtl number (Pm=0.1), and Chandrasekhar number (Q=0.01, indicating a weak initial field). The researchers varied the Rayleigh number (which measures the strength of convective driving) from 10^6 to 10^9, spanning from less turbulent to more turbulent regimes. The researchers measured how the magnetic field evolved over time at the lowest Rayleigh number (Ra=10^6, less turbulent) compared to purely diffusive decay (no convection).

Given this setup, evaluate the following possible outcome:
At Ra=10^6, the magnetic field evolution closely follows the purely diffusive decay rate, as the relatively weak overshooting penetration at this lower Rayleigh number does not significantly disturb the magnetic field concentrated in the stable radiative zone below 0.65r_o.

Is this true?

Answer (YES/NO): NO